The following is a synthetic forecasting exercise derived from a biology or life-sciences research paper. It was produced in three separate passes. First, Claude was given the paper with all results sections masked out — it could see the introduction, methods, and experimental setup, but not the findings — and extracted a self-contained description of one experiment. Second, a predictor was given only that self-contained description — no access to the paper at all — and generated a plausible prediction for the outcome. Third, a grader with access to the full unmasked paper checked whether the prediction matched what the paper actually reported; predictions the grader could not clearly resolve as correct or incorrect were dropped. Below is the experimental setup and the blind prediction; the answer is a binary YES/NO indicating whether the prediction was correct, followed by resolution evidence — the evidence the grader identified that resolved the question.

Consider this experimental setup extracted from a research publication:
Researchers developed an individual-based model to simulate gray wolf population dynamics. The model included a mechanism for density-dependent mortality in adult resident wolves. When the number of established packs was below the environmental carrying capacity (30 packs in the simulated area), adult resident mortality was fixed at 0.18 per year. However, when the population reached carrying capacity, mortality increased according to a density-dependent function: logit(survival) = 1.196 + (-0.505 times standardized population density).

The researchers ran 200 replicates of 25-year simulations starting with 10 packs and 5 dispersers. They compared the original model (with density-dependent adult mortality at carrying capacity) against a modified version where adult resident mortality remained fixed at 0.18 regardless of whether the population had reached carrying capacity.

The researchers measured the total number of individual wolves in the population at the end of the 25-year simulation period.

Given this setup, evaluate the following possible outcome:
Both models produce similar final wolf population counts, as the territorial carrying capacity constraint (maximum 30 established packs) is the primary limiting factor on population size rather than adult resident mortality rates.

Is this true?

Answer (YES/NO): NO